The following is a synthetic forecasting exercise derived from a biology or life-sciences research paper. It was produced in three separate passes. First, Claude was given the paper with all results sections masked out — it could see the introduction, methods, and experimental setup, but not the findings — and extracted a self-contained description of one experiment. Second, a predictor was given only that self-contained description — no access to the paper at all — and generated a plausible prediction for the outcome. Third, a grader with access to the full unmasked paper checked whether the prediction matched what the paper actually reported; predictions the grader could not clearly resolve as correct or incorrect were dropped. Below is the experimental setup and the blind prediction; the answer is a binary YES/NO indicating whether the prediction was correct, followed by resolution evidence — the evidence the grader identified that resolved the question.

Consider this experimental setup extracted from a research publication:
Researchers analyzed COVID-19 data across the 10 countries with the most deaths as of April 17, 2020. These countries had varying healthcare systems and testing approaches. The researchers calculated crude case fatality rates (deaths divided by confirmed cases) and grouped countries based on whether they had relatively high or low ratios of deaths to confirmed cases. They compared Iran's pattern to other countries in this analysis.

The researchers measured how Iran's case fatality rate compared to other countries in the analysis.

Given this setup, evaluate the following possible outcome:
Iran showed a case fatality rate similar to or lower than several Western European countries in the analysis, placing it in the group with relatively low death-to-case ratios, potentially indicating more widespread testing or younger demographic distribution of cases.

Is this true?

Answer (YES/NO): NO